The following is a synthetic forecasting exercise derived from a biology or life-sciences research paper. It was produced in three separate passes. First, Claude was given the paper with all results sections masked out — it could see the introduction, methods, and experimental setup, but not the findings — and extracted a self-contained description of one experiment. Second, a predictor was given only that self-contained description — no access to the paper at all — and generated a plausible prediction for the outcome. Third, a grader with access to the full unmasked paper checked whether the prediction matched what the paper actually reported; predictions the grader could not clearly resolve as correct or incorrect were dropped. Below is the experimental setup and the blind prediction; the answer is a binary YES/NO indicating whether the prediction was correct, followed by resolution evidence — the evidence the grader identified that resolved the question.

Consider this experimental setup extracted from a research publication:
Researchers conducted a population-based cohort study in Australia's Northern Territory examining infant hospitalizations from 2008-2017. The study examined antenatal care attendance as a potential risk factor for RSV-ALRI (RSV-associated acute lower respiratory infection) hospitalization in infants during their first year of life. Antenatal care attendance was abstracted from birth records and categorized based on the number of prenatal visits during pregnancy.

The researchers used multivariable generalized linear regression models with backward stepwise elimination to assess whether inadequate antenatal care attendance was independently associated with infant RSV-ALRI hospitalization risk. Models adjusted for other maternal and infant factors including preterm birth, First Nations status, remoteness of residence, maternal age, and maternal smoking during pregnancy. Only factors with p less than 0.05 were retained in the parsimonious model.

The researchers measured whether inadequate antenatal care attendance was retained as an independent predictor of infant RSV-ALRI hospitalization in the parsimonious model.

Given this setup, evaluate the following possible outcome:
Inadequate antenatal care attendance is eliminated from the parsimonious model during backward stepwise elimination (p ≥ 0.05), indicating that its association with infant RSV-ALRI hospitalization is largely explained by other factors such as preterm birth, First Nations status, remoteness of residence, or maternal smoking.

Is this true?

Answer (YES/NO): YES